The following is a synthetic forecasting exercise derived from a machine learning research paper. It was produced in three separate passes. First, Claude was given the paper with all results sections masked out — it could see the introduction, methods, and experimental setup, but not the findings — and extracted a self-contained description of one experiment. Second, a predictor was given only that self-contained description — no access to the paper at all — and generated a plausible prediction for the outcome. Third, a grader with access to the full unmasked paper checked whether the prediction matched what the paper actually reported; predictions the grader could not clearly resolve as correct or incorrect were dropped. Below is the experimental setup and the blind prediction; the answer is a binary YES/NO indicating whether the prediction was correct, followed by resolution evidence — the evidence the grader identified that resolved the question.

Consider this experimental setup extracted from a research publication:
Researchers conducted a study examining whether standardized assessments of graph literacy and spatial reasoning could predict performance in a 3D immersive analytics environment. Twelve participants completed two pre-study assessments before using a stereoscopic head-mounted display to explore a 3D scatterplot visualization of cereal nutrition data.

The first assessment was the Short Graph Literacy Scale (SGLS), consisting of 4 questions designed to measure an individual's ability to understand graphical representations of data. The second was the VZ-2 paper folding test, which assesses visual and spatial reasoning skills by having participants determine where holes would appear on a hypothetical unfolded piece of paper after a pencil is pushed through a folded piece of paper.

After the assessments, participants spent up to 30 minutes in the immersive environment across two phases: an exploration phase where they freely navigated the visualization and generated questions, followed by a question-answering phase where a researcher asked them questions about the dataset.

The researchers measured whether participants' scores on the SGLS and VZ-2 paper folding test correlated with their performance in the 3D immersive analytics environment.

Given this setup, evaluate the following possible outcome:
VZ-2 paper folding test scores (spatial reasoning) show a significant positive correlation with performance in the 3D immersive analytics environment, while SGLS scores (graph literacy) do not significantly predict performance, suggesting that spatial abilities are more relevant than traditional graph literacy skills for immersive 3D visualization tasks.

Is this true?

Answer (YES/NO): NO